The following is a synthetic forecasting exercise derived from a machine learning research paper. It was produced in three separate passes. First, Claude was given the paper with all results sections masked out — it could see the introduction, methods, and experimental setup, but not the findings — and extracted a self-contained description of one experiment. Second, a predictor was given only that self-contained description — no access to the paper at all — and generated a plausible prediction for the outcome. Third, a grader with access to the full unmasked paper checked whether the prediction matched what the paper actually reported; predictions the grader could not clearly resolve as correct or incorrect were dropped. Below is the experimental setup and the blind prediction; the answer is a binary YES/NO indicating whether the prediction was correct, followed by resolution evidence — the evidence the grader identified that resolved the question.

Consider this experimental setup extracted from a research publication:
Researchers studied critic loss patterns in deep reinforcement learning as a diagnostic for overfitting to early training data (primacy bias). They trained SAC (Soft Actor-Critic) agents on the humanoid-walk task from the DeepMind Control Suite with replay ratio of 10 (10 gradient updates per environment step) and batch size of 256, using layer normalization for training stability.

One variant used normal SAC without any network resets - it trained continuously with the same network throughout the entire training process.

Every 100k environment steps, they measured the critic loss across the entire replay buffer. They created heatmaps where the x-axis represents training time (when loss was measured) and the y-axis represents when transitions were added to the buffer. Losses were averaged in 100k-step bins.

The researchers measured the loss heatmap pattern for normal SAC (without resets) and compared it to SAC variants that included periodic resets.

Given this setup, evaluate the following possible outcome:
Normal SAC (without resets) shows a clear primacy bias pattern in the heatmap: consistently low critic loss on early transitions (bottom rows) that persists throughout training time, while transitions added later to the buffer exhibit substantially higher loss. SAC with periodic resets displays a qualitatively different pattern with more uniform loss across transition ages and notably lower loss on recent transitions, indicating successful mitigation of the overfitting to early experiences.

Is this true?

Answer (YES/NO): NO